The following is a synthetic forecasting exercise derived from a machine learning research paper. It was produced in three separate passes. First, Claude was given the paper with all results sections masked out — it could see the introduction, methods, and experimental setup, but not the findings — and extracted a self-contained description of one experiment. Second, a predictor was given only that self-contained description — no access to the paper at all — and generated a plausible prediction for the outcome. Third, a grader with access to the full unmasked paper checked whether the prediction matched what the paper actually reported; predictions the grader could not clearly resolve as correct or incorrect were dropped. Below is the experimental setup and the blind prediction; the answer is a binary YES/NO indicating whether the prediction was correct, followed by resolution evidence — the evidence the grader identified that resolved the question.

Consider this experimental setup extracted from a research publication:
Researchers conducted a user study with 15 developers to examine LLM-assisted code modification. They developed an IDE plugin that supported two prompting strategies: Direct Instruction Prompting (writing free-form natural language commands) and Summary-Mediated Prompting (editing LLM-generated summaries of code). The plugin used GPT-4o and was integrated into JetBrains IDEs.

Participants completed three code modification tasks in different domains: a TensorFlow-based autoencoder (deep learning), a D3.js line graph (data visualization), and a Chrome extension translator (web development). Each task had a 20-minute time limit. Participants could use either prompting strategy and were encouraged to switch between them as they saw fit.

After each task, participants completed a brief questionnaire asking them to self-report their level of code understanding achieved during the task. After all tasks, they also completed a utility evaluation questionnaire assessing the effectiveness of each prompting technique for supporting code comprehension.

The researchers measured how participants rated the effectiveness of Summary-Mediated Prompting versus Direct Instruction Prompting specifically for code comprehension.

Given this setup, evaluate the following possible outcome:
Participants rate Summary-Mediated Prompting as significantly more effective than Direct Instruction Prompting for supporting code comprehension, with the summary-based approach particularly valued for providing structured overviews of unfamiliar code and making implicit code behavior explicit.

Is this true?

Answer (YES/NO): YES